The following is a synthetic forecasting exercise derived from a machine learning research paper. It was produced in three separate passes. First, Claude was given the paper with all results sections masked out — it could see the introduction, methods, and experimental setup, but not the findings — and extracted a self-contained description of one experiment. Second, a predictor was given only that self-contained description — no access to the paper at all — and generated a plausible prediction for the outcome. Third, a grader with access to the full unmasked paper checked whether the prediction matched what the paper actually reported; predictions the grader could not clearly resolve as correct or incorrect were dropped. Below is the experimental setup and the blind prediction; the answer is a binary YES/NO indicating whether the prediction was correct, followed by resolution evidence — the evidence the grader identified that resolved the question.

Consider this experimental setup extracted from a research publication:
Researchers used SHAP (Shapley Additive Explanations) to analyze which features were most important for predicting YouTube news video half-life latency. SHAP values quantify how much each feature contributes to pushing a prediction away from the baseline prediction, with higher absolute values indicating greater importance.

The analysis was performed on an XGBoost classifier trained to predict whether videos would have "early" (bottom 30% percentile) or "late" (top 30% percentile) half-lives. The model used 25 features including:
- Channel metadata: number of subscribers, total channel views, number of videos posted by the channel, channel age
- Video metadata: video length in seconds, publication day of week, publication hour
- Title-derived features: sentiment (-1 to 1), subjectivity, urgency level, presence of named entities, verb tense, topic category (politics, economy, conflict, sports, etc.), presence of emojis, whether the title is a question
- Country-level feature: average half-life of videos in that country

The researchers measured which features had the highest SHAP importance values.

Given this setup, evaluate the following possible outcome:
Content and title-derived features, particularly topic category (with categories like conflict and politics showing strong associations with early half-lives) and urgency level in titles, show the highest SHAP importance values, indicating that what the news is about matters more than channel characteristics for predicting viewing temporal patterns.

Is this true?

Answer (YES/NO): NO